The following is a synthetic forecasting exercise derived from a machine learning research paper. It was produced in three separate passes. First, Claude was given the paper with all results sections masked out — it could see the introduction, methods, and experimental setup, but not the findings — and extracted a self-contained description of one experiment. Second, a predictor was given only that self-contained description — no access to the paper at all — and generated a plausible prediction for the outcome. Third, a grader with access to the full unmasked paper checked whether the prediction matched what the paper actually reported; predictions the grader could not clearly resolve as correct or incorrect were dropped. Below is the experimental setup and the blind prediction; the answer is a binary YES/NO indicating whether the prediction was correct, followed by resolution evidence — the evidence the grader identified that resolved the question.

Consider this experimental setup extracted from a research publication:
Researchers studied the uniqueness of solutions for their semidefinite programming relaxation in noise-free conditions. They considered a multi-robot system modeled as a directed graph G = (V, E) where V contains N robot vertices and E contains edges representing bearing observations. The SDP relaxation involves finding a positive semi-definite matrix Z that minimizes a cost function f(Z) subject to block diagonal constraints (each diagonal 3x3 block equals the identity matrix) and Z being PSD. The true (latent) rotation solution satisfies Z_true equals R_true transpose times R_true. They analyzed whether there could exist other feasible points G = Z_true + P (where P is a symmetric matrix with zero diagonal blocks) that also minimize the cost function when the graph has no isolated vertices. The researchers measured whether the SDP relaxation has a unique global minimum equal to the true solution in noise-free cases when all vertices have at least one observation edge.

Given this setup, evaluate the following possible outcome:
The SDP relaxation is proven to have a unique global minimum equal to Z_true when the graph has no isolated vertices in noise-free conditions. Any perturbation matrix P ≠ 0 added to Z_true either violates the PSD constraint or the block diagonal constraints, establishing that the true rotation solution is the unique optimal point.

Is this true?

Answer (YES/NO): YES